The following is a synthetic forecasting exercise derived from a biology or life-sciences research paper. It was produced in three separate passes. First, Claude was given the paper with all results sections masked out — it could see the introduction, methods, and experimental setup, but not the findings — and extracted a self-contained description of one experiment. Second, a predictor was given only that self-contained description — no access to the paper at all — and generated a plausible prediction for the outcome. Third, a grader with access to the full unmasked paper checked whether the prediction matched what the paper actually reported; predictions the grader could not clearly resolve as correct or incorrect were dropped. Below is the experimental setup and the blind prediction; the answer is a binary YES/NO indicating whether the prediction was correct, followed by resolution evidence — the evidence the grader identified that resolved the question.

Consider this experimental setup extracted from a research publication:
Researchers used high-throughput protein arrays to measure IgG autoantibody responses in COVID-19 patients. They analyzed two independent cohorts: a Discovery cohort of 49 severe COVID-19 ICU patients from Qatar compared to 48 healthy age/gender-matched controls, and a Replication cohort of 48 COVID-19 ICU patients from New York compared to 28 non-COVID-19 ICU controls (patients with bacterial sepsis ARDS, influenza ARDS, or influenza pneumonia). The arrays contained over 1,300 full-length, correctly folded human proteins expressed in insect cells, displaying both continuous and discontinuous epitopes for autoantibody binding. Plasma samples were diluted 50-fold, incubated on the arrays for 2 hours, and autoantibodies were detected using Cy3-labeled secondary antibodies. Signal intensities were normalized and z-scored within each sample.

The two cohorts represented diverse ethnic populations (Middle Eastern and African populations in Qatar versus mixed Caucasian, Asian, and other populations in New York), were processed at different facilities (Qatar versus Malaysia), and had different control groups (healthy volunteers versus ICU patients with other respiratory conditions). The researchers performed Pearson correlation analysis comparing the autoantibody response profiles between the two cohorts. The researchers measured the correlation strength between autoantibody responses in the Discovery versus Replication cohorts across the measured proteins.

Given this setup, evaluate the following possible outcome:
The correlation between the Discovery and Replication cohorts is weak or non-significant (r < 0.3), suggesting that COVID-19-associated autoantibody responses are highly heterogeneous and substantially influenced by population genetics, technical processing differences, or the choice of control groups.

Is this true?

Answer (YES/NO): NO